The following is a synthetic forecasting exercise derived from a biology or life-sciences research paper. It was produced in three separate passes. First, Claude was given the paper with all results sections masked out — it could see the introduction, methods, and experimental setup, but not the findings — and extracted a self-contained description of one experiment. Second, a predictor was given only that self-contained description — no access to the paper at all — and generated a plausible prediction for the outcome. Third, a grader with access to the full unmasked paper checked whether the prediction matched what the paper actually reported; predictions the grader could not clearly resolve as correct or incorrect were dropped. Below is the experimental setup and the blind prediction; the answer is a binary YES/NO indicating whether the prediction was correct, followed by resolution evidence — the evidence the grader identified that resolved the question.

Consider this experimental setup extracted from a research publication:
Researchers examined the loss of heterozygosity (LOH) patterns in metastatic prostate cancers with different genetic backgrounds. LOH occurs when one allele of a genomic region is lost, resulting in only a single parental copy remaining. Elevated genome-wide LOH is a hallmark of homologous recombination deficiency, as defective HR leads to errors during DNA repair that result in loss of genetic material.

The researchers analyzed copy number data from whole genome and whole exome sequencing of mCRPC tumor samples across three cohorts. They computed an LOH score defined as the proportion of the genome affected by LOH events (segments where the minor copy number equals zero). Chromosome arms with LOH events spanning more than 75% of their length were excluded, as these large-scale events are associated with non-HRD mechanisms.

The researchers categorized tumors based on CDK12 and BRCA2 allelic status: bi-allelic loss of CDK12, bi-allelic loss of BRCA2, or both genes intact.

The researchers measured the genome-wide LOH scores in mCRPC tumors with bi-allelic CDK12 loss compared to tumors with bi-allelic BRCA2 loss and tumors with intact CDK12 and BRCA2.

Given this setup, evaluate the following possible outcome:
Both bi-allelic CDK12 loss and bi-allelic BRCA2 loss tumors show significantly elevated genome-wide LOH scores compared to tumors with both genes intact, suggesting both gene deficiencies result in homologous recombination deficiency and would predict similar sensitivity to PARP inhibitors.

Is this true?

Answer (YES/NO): NO